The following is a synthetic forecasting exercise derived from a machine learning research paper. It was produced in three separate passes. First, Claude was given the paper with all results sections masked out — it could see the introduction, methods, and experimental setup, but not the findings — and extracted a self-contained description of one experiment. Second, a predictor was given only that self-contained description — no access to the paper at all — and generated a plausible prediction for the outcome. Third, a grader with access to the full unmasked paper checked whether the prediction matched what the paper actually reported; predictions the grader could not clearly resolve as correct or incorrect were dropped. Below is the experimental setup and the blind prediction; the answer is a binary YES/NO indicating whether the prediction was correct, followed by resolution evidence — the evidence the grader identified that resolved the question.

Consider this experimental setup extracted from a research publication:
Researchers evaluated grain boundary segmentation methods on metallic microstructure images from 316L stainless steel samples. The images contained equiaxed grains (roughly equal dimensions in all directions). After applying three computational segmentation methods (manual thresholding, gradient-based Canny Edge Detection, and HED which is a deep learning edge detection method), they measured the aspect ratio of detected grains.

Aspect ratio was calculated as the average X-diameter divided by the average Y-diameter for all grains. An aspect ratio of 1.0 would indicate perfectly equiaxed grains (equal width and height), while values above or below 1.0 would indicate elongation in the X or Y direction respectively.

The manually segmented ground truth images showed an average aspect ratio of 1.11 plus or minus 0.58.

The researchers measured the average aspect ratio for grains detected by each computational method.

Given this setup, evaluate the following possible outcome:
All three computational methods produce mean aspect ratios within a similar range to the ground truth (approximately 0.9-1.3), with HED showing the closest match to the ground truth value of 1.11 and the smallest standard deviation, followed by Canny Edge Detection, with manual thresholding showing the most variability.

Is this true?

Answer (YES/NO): NO